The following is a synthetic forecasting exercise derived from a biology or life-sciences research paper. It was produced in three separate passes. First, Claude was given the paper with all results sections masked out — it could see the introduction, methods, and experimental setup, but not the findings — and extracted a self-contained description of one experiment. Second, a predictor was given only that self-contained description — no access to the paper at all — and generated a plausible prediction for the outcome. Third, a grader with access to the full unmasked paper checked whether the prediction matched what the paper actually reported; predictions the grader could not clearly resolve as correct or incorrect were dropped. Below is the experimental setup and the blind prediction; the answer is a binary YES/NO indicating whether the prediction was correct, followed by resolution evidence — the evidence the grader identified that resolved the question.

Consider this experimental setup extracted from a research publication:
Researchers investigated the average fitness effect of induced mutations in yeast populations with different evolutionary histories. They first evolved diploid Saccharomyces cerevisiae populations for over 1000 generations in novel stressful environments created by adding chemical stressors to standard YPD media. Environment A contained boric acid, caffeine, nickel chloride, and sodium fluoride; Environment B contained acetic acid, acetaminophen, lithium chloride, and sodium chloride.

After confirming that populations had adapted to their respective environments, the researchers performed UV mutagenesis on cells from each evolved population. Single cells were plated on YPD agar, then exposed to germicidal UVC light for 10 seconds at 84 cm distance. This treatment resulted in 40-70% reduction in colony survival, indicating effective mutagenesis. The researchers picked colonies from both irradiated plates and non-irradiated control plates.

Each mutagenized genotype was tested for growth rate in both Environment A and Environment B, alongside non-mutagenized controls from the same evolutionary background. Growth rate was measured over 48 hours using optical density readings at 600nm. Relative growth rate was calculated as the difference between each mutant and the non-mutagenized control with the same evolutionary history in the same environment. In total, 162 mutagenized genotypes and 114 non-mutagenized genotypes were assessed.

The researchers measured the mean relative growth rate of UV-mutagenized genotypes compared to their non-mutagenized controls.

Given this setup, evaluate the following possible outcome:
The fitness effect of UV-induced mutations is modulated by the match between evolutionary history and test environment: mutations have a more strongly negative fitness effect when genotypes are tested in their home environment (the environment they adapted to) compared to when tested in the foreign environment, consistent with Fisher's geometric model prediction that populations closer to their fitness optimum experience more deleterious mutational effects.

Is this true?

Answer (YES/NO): NO